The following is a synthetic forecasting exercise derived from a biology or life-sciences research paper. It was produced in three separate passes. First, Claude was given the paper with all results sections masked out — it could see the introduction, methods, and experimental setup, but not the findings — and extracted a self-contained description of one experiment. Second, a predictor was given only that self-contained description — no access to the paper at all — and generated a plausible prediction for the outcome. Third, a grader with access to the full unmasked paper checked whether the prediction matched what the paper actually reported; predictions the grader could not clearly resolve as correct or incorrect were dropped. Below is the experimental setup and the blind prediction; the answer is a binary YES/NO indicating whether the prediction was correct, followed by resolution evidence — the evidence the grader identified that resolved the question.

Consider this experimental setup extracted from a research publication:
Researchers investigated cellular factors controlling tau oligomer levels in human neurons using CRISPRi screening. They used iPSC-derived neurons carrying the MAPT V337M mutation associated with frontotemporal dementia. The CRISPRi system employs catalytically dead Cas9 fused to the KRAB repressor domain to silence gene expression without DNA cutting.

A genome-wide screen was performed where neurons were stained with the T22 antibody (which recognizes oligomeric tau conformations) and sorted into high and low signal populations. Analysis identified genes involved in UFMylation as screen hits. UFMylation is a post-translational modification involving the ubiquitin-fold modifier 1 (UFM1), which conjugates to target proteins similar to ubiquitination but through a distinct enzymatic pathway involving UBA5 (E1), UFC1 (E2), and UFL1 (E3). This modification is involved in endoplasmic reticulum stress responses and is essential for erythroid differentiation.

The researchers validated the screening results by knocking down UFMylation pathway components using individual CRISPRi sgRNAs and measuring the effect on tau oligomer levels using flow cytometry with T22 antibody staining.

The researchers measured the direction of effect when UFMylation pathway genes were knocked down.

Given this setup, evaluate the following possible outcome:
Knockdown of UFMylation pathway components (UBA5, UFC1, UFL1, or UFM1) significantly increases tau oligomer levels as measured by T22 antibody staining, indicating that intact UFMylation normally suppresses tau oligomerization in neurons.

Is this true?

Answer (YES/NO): NO